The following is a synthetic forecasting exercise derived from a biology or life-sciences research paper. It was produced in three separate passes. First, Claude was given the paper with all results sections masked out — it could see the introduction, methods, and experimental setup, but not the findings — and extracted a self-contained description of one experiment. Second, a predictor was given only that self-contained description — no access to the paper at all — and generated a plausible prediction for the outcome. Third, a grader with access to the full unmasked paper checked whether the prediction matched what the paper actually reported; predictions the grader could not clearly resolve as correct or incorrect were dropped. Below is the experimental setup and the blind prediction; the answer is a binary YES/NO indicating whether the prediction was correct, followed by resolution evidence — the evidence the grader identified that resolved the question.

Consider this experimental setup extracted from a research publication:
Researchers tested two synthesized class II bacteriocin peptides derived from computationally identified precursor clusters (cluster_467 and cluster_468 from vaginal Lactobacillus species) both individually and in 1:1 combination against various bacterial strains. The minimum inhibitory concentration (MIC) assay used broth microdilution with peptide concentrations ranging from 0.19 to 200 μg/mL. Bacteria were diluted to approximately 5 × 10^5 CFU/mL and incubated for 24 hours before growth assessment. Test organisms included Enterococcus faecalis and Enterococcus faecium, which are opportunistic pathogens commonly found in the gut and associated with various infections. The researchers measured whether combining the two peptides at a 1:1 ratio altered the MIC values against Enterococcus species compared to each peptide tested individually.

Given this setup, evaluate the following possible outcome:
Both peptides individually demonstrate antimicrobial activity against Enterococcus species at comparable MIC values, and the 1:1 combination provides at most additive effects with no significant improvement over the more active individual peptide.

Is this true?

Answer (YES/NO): NO